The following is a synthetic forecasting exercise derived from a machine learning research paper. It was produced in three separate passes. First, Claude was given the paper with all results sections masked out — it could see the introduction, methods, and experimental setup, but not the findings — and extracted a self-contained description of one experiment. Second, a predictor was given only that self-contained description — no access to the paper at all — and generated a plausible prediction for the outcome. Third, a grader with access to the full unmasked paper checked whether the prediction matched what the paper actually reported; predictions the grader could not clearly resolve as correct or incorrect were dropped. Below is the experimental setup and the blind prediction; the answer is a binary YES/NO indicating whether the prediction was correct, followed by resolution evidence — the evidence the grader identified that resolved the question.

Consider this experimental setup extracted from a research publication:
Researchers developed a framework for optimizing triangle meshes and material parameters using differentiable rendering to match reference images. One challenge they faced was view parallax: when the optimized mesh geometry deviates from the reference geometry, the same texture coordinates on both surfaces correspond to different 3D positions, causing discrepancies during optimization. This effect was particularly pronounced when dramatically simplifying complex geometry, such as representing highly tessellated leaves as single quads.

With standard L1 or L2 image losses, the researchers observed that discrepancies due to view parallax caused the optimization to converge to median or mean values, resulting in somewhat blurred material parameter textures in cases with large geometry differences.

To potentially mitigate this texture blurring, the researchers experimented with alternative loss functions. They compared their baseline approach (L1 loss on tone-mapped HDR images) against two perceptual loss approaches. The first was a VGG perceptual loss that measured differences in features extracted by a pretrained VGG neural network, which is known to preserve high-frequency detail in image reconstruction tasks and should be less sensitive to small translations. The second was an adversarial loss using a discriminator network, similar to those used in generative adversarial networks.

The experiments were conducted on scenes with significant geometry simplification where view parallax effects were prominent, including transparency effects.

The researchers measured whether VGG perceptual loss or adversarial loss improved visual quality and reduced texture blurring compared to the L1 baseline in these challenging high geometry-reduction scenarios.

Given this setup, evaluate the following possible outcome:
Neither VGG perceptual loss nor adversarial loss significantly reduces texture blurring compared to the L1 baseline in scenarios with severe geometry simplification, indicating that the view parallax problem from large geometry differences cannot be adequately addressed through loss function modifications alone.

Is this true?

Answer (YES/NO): YES